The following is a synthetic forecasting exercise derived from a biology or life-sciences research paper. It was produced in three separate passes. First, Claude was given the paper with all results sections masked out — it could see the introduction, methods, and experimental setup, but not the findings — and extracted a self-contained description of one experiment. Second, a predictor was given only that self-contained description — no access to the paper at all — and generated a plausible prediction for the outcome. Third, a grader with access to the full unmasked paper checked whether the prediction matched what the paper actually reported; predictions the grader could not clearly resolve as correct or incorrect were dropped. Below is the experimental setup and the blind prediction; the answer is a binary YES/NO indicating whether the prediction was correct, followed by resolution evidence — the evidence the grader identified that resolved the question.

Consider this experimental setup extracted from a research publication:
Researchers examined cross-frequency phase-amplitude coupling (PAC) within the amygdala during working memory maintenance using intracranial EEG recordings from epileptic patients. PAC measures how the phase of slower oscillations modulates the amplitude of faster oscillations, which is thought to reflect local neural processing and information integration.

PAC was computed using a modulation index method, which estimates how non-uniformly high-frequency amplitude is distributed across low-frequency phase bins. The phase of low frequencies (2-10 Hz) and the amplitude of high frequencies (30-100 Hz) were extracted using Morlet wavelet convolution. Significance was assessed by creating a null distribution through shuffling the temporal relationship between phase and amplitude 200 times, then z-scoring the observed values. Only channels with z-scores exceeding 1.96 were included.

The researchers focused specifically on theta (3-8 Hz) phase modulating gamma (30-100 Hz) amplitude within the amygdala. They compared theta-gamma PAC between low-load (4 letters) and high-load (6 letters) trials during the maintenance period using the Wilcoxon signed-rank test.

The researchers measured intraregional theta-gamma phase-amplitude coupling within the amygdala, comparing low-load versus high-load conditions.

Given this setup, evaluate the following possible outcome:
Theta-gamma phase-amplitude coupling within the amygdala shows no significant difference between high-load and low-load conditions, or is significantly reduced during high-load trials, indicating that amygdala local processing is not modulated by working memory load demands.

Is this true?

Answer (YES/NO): NO